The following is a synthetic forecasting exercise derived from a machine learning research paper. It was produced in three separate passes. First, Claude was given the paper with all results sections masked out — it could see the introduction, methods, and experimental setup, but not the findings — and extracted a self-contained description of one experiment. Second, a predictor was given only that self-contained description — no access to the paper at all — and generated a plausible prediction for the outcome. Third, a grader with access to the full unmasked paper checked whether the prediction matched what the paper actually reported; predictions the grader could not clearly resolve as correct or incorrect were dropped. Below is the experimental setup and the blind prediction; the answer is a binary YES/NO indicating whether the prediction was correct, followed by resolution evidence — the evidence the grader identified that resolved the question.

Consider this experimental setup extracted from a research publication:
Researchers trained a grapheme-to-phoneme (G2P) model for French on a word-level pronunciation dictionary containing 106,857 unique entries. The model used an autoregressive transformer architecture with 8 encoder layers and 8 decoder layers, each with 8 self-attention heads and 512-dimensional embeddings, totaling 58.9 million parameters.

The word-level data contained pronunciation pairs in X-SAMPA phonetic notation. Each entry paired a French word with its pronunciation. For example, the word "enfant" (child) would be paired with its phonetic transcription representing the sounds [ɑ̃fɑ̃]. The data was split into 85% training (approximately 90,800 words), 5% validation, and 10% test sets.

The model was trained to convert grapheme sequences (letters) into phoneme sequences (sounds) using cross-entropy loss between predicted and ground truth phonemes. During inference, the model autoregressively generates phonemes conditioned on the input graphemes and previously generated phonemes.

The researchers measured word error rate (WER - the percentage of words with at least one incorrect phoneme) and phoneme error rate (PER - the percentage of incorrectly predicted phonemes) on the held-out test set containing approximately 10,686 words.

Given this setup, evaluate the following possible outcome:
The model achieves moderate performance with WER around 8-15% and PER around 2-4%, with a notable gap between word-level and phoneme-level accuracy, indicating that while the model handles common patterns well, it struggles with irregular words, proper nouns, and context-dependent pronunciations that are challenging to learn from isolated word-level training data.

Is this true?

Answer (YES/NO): NO